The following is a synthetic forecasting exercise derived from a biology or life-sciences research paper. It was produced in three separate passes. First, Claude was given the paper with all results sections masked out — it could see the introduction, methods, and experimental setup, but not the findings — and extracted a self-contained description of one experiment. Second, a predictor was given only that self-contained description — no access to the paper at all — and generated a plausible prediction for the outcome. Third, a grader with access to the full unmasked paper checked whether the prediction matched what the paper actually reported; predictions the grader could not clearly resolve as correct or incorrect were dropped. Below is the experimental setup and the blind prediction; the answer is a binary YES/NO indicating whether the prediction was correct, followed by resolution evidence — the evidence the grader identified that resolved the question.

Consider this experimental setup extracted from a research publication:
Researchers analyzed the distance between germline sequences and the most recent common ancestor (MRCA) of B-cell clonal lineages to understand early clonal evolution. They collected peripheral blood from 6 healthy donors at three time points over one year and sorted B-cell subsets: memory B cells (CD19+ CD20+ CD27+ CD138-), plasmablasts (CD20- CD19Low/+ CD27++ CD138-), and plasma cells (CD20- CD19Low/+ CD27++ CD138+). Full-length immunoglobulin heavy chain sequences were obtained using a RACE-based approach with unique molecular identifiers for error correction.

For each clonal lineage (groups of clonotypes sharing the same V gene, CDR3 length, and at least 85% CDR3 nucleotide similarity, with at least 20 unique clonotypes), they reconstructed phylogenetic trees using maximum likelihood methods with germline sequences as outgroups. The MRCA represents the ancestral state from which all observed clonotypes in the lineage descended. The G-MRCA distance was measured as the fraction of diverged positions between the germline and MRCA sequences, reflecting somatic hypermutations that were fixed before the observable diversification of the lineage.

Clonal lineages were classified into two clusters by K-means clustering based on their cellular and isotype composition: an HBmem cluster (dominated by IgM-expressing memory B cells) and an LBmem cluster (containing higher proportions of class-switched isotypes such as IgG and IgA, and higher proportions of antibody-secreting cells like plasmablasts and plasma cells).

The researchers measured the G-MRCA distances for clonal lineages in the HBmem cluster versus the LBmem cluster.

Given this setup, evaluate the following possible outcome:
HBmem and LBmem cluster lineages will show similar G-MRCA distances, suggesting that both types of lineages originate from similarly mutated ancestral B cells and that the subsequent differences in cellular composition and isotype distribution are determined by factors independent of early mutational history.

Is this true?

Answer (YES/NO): NO